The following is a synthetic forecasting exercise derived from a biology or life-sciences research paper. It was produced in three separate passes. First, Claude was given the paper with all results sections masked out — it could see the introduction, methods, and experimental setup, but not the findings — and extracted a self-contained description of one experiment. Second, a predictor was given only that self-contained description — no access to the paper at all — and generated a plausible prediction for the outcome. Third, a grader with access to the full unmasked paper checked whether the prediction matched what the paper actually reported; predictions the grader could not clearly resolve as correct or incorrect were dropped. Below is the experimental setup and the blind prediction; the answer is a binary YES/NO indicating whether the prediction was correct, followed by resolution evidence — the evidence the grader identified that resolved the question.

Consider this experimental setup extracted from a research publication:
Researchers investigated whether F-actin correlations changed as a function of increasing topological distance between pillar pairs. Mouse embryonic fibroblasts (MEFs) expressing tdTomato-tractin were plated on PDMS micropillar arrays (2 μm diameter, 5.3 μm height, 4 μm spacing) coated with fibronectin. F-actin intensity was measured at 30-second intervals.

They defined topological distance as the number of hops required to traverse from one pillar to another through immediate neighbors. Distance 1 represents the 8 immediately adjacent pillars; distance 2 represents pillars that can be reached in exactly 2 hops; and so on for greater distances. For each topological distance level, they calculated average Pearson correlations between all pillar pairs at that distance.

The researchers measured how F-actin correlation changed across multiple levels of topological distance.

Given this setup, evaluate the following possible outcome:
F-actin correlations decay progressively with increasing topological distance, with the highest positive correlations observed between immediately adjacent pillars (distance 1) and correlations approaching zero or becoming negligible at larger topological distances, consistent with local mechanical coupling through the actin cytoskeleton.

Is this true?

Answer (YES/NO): NO